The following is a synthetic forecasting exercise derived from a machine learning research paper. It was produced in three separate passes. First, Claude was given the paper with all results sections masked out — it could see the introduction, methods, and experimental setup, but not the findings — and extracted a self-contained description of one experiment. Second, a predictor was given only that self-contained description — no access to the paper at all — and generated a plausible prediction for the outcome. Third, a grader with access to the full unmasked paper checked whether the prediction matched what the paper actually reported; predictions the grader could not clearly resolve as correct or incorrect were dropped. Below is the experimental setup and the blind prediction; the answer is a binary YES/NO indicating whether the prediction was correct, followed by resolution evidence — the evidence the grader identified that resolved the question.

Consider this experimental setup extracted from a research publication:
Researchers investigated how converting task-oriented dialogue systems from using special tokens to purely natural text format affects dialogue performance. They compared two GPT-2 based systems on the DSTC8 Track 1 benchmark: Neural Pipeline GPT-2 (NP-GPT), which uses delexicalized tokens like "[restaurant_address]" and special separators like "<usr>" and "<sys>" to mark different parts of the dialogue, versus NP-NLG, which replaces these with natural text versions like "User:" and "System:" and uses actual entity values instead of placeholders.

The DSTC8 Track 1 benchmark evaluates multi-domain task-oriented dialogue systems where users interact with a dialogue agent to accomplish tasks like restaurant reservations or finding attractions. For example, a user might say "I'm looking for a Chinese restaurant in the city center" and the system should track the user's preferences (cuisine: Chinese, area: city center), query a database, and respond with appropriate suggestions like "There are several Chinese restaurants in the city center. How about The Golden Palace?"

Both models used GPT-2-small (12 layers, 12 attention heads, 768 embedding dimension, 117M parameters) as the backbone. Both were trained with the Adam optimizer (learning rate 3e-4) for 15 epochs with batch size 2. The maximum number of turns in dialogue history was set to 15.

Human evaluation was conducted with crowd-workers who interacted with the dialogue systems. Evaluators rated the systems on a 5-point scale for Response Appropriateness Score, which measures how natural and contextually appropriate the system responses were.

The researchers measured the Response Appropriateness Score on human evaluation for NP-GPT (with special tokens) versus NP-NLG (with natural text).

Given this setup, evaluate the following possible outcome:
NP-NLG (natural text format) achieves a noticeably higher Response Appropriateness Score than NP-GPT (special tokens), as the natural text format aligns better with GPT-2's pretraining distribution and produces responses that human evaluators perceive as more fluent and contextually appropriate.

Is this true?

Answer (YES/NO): NO